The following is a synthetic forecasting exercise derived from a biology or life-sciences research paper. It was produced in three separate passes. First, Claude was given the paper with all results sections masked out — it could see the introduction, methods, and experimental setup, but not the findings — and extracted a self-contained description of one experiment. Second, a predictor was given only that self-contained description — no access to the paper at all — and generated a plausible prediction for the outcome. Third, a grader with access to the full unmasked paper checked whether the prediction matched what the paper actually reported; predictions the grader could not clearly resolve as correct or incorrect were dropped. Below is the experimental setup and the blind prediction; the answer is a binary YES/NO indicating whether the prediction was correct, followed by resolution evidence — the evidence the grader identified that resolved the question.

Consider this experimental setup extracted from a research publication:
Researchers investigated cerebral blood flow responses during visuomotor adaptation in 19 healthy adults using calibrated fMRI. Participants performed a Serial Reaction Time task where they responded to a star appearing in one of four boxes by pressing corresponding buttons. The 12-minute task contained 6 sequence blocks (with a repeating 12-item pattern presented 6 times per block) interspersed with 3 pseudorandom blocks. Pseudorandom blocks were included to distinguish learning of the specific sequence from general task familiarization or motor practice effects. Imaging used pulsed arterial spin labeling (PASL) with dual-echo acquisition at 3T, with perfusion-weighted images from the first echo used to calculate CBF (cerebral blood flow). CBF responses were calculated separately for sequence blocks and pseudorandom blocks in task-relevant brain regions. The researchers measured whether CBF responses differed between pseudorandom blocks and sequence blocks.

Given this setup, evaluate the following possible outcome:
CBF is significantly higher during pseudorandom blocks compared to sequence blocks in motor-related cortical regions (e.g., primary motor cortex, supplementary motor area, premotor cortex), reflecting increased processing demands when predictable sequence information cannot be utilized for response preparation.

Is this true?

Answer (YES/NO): NO